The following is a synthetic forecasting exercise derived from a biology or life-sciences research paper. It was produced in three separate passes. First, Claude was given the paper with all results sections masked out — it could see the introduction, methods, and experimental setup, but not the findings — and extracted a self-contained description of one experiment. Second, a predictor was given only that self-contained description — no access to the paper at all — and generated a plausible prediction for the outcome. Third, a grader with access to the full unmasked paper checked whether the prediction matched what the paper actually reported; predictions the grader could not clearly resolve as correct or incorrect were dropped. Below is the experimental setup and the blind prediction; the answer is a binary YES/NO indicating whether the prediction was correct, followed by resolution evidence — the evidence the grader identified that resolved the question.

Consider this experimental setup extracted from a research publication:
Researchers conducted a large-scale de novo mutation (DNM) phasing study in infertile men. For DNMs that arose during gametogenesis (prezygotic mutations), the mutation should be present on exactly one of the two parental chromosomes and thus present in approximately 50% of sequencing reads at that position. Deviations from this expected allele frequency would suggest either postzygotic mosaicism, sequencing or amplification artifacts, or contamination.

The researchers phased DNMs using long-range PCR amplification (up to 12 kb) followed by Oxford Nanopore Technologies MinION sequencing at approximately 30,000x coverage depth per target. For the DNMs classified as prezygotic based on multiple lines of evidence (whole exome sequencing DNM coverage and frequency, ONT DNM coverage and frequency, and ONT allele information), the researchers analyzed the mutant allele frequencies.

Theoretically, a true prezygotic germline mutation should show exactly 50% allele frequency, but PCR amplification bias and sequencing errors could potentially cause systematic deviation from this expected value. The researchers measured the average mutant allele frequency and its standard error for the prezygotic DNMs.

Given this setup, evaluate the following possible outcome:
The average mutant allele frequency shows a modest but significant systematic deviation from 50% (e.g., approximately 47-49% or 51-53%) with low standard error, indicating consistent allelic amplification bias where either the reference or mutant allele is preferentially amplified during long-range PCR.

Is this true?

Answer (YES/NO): NO